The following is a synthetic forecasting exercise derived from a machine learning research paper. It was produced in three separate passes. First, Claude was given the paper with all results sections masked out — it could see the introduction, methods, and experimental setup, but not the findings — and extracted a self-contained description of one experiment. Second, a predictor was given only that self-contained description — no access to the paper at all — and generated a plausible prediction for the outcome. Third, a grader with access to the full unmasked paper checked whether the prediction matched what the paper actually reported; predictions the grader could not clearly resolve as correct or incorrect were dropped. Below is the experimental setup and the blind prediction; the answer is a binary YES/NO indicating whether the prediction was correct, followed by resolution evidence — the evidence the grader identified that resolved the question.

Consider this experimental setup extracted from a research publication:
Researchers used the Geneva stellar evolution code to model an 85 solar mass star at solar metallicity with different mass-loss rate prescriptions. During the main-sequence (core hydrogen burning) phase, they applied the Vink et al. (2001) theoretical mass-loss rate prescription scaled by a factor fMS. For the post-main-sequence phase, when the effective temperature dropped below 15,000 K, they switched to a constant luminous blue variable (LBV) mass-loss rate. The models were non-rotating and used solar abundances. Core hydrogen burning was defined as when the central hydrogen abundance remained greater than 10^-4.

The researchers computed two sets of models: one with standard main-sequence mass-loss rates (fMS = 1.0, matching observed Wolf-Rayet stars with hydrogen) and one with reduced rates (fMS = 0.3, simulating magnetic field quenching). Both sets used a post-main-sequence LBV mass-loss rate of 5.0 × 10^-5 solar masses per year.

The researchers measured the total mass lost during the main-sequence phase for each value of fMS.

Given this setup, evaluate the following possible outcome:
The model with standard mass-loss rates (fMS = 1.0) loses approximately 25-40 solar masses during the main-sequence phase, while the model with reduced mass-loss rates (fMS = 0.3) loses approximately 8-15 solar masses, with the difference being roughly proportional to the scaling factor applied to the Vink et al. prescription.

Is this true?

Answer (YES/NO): NO